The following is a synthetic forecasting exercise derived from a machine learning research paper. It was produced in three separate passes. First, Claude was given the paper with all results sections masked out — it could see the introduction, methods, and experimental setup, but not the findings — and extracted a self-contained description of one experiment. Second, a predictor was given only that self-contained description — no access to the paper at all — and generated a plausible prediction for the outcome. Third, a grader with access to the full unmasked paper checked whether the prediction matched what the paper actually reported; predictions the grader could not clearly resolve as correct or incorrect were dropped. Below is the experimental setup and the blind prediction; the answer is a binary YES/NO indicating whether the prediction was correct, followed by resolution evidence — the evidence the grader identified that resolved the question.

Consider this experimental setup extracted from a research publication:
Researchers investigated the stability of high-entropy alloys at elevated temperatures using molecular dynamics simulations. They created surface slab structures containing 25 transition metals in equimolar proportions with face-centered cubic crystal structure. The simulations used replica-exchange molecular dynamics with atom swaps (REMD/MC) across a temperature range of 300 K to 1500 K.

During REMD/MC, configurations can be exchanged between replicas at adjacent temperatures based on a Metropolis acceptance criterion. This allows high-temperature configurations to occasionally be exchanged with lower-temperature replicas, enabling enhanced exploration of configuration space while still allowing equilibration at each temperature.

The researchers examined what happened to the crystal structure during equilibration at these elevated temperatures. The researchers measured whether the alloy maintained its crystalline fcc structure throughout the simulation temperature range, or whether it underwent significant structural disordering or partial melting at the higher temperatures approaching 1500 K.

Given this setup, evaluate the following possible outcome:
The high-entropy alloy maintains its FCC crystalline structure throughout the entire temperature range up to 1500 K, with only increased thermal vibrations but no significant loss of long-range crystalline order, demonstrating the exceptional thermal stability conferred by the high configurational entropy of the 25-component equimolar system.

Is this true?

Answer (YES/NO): NO